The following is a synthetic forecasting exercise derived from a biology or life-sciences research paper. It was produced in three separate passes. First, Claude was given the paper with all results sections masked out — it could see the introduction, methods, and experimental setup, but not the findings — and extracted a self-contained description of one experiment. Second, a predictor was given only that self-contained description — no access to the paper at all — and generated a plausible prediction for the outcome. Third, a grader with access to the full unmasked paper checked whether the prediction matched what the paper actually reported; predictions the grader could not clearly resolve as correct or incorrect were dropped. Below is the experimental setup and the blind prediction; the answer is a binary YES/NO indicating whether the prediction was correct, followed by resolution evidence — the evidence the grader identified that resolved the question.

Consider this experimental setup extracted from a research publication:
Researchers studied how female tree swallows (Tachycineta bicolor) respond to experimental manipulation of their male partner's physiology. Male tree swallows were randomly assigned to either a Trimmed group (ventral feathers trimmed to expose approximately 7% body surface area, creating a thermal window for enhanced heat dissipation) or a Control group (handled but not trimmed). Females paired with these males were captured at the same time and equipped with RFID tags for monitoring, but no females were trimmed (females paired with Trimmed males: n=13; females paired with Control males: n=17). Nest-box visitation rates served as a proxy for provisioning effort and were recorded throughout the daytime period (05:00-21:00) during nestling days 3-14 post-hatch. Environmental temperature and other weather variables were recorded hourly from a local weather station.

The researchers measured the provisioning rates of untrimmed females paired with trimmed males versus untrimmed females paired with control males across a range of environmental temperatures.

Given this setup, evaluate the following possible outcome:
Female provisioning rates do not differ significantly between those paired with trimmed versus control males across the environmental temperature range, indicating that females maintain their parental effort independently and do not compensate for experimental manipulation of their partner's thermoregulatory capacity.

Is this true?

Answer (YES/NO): YES